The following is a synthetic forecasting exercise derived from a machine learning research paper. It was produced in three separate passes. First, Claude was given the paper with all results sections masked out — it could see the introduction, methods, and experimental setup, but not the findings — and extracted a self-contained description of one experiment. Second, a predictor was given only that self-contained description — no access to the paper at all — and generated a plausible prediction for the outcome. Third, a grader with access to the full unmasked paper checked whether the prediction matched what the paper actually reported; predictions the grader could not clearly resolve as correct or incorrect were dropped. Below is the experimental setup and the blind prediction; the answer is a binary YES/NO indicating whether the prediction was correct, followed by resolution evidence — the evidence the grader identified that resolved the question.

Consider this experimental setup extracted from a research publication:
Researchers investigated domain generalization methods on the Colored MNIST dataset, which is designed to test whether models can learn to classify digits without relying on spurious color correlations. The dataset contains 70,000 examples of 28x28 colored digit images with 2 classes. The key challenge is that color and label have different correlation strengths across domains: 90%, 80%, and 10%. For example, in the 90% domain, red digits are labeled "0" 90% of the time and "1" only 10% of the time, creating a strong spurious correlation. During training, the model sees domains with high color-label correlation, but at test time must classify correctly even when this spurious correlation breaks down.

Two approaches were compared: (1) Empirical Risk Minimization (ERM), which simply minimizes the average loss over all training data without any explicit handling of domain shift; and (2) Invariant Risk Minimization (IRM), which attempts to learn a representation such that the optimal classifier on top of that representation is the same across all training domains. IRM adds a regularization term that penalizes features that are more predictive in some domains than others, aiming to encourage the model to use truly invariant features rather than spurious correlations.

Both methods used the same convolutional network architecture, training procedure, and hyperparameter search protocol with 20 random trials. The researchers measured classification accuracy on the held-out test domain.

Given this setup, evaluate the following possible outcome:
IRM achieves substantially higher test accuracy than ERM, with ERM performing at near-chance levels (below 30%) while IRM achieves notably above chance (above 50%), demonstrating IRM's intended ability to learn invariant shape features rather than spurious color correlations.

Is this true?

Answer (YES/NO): NO